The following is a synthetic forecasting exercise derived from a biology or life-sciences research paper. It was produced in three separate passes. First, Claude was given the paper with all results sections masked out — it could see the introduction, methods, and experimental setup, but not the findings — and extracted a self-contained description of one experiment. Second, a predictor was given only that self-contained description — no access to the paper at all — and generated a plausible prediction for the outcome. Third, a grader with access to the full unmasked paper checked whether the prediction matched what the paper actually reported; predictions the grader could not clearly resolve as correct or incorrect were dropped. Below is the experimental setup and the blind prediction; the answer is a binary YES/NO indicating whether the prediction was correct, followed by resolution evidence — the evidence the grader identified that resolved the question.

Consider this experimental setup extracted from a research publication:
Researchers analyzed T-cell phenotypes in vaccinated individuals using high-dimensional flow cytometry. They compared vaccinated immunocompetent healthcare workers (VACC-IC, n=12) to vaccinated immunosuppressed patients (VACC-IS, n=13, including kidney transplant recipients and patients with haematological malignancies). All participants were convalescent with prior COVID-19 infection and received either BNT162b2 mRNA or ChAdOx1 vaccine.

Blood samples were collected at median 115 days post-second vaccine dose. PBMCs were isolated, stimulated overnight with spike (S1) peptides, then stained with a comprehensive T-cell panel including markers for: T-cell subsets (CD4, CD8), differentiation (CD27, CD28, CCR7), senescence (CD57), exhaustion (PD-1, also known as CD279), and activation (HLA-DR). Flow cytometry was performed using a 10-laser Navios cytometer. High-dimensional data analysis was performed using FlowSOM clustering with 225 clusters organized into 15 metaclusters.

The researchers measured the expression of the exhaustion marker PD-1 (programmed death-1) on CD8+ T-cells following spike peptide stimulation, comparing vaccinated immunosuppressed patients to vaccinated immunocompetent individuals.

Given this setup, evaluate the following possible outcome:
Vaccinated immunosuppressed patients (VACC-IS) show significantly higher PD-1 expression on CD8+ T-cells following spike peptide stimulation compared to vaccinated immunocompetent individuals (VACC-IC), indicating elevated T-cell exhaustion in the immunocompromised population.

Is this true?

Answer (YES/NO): NO